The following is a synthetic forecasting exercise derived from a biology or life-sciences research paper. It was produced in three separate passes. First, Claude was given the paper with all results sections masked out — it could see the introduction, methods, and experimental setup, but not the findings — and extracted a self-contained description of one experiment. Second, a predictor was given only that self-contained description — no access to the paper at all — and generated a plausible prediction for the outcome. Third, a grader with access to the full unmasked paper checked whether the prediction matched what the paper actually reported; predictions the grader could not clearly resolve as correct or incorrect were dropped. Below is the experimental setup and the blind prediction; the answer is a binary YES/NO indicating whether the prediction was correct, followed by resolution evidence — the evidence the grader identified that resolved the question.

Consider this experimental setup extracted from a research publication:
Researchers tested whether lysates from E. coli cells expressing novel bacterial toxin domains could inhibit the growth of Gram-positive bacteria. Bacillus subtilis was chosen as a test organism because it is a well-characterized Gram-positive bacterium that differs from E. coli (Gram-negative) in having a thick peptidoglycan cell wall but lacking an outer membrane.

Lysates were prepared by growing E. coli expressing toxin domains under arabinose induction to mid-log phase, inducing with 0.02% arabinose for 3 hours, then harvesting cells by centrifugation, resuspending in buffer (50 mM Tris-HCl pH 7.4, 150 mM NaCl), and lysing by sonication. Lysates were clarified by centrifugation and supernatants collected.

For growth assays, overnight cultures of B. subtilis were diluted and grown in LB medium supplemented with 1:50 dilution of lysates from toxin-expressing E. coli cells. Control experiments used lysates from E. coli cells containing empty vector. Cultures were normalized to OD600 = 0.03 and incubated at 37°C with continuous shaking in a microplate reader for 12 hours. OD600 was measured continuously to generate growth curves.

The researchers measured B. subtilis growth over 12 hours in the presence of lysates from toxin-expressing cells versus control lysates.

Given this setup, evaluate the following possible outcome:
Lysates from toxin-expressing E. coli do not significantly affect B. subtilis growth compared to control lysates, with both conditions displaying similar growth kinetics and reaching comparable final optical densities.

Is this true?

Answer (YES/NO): NO